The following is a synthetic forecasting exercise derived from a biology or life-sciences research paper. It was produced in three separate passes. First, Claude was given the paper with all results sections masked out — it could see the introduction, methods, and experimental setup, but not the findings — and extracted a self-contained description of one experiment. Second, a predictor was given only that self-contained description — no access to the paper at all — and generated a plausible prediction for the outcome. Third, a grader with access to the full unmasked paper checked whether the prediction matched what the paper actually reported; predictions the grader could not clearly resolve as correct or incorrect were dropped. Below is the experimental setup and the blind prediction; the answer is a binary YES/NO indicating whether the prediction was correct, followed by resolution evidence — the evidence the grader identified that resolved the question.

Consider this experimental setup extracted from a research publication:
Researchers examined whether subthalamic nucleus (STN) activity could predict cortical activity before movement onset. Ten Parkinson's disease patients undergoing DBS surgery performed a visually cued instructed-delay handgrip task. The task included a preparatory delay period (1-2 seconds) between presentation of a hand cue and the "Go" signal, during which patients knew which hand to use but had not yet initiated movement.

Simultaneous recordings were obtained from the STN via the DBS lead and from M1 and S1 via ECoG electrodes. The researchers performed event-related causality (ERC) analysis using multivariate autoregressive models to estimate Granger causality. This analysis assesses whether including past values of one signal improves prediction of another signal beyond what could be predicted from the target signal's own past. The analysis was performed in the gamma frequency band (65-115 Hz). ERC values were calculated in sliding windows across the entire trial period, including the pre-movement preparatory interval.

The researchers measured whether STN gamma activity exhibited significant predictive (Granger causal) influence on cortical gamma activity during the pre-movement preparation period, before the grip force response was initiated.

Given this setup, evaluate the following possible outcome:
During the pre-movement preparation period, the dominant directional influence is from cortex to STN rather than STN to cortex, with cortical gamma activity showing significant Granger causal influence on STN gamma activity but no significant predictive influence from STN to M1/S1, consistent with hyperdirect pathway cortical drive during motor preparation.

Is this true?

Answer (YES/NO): NO